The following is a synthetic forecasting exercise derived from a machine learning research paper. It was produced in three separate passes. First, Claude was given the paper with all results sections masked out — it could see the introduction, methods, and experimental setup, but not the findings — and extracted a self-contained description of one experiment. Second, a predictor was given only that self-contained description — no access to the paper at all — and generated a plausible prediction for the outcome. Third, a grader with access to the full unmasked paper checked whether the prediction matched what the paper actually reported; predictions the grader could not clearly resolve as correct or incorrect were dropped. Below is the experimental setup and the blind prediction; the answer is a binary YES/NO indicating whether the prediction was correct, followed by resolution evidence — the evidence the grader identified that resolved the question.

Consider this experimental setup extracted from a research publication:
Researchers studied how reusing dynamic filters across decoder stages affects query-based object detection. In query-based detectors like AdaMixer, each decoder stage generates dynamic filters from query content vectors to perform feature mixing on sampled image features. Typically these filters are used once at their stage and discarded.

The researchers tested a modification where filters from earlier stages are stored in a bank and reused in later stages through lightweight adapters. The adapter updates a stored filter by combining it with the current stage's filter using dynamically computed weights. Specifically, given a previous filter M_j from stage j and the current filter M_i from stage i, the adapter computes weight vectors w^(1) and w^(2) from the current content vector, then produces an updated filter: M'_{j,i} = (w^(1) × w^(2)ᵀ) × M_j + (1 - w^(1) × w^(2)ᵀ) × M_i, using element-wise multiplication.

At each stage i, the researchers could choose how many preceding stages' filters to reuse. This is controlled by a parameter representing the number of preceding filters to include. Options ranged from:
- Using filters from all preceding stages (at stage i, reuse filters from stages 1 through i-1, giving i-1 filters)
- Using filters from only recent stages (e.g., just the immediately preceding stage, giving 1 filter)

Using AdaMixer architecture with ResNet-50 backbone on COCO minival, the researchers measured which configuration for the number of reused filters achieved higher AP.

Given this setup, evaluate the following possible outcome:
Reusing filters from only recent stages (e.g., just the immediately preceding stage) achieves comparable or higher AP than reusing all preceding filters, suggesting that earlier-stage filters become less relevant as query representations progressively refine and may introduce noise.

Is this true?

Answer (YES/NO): NO